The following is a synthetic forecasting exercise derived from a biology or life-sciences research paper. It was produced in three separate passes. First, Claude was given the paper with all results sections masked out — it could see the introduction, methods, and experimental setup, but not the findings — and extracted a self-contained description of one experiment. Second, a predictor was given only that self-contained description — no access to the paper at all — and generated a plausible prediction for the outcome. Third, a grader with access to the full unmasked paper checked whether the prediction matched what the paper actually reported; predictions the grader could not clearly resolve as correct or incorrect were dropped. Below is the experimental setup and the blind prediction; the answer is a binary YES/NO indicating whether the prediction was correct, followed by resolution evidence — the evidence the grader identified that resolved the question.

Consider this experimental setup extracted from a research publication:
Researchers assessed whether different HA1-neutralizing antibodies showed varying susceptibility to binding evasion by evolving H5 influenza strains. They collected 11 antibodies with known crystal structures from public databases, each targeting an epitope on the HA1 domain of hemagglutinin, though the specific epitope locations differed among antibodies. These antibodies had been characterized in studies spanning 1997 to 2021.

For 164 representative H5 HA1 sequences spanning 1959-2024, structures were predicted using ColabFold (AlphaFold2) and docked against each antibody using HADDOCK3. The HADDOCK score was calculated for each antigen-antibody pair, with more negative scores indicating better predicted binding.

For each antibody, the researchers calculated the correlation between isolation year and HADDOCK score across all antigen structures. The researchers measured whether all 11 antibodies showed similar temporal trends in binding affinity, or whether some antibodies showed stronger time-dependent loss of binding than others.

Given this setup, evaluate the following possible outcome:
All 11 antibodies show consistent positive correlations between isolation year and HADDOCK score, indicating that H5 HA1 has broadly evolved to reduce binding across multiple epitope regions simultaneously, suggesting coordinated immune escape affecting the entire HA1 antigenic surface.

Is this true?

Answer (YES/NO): YES